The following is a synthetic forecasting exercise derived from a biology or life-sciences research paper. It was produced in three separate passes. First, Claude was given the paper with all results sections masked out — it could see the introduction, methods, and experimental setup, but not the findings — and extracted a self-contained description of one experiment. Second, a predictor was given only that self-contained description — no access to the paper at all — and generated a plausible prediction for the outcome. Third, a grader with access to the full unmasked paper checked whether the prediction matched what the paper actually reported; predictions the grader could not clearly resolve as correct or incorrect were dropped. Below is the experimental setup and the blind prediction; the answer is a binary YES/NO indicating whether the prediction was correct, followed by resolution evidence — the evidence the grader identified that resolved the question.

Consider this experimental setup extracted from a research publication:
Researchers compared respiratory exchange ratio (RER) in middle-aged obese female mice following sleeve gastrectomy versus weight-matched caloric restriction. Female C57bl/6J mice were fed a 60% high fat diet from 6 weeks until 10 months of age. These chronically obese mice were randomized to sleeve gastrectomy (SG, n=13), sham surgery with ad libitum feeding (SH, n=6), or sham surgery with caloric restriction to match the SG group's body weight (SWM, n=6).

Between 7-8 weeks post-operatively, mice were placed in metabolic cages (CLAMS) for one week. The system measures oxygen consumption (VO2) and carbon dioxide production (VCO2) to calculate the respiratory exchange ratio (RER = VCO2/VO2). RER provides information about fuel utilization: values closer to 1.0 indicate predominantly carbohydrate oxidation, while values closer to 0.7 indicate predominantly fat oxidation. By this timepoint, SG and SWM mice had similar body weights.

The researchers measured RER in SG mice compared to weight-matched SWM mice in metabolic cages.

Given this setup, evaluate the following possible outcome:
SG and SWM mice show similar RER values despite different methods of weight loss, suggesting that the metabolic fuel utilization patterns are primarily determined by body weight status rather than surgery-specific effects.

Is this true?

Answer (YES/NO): NO